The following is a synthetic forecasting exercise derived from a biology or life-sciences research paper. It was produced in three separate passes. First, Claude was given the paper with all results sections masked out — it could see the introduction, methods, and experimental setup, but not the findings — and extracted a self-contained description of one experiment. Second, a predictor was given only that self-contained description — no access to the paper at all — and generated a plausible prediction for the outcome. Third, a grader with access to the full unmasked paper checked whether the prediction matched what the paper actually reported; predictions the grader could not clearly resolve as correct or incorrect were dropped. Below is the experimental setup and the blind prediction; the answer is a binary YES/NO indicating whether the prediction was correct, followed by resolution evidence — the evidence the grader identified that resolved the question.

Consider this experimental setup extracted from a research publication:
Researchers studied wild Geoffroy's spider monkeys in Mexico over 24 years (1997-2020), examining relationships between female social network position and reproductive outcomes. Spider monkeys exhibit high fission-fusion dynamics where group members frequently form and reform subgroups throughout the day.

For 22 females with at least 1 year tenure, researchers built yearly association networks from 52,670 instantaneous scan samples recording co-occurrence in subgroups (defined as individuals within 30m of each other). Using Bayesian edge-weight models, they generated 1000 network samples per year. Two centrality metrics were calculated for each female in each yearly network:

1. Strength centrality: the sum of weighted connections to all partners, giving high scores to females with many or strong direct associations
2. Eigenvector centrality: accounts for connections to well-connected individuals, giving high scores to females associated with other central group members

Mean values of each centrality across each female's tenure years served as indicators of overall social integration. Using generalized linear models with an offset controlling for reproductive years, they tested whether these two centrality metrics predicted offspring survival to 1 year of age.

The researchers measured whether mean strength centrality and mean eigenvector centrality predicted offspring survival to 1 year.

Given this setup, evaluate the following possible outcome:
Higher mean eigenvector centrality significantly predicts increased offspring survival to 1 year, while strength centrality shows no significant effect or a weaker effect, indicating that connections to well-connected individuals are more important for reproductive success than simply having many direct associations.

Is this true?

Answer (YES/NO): NO